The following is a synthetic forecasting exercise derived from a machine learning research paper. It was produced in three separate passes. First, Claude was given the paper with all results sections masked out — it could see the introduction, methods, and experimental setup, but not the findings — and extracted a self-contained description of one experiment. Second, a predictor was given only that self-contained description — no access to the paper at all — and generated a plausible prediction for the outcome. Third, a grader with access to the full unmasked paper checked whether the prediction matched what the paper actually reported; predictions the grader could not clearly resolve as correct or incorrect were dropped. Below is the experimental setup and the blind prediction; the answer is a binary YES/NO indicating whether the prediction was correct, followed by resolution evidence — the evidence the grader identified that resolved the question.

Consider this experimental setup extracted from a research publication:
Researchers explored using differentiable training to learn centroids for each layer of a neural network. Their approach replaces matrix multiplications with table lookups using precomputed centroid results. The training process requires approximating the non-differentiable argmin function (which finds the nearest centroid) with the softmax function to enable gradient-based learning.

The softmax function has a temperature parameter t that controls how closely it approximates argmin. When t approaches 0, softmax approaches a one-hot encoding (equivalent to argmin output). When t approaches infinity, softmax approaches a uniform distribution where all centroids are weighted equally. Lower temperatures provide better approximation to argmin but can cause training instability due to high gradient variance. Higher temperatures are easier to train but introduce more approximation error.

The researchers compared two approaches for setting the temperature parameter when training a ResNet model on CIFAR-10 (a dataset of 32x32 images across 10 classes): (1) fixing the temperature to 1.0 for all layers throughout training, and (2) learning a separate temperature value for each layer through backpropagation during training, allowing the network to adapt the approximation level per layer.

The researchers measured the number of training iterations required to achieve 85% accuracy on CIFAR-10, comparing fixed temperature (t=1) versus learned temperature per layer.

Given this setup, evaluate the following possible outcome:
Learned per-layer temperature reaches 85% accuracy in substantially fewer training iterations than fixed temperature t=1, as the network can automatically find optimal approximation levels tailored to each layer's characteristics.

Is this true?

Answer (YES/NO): YES